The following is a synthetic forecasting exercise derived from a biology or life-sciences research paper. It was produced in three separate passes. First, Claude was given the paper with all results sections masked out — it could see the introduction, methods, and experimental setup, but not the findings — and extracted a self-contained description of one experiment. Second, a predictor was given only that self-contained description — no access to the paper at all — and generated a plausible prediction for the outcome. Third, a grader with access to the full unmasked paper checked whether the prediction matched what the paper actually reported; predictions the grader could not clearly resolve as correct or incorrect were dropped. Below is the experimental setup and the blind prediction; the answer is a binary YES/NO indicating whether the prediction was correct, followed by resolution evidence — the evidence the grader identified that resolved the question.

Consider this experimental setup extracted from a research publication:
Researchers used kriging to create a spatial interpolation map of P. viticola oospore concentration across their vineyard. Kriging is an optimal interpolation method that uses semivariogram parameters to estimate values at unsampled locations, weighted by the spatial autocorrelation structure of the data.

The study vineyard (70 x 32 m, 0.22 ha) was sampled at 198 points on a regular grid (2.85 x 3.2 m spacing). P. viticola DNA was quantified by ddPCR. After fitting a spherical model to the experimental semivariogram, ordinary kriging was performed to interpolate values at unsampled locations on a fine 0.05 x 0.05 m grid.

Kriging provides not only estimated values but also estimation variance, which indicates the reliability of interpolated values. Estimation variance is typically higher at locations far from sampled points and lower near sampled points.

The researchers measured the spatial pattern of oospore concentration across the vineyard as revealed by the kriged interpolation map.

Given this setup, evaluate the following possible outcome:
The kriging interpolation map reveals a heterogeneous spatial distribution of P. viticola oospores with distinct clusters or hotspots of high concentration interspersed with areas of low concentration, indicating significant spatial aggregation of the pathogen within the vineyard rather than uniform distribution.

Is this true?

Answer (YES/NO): YES